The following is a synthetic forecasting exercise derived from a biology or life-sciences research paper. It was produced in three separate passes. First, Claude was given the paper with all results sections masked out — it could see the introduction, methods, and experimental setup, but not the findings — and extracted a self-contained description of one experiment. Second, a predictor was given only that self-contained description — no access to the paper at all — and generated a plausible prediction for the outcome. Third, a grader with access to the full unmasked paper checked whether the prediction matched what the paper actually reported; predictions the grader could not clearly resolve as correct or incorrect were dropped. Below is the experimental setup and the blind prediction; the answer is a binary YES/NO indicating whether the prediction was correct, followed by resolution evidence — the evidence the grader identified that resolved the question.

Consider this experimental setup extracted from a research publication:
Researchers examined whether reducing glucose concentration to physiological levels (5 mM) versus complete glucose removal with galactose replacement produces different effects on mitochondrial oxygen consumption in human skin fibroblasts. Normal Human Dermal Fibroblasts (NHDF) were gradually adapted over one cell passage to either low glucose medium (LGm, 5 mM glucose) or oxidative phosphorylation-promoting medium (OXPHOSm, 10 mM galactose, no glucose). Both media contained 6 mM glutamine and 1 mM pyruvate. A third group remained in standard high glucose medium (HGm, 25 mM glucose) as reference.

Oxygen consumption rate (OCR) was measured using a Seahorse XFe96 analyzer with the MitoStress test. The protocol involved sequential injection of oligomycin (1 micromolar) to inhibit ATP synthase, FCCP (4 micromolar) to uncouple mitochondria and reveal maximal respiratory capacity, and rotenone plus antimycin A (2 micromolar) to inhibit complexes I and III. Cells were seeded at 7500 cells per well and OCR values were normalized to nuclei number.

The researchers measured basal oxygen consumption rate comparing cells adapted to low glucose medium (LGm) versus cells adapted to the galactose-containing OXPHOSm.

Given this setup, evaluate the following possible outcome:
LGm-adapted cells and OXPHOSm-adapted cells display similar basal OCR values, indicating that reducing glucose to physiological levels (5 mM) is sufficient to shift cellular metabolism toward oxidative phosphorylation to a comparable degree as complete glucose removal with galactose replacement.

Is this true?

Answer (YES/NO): NO